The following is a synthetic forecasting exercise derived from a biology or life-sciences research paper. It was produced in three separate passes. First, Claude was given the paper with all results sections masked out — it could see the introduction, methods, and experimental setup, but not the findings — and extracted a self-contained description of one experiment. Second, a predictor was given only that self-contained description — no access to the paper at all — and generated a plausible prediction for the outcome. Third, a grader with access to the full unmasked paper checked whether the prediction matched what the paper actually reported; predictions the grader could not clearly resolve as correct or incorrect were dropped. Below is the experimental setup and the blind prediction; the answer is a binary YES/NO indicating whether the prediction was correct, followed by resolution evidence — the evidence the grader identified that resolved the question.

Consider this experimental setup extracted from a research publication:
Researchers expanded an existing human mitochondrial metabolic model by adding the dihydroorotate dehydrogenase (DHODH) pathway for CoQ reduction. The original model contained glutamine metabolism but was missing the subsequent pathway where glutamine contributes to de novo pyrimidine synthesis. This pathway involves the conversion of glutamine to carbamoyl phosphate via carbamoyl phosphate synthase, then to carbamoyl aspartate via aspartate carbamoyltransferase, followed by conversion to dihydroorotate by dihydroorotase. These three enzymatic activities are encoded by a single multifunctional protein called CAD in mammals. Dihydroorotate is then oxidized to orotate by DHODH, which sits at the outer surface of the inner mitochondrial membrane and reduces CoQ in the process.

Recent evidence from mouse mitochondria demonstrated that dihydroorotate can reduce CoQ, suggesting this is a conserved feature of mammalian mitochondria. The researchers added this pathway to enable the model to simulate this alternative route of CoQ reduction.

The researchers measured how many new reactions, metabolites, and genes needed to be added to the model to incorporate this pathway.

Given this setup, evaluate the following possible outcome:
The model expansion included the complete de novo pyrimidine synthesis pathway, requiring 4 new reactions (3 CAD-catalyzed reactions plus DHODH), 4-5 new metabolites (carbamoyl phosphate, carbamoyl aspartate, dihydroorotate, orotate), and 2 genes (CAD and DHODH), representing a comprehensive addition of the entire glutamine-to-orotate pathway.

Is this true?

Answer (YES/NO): NO